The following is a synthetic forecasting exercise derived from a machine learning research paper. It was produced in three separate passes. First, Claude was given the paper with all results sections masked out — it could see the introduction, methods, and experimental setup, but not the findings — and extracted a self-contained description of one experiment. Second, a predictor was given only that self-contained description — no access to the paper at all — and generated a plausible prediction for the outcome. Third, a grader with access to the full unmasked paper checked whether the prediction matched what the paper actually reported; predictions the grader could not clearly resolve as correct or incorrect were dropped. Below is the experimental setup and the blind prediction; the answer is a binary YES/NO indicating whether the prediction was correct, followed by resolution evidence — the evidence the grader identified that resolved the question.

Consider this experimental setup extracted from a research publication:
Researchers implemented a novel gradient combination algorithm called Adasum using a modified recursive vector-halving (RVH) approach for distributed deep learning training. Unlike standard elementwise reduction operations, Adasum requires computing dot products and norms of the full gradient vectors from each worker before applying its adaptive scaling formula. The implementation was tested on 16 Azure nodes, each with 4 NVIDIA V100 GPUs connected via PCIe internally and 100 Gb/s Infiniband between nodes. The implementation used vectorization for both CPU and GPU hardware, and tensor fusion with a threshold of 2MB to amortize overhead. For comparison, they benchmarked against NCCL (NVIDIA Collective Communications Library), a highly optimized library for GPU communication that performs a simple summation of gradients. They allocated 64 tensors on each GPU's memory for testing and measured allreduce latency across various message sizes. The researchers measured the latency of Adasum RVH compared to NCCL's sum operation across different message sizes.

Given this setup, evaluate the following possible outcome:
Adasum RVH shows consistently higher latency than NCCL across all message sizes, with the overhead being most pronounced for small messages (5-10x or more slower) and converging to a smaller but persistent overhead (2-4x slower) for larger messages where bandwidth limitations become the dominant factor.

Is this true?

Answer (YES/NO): NO